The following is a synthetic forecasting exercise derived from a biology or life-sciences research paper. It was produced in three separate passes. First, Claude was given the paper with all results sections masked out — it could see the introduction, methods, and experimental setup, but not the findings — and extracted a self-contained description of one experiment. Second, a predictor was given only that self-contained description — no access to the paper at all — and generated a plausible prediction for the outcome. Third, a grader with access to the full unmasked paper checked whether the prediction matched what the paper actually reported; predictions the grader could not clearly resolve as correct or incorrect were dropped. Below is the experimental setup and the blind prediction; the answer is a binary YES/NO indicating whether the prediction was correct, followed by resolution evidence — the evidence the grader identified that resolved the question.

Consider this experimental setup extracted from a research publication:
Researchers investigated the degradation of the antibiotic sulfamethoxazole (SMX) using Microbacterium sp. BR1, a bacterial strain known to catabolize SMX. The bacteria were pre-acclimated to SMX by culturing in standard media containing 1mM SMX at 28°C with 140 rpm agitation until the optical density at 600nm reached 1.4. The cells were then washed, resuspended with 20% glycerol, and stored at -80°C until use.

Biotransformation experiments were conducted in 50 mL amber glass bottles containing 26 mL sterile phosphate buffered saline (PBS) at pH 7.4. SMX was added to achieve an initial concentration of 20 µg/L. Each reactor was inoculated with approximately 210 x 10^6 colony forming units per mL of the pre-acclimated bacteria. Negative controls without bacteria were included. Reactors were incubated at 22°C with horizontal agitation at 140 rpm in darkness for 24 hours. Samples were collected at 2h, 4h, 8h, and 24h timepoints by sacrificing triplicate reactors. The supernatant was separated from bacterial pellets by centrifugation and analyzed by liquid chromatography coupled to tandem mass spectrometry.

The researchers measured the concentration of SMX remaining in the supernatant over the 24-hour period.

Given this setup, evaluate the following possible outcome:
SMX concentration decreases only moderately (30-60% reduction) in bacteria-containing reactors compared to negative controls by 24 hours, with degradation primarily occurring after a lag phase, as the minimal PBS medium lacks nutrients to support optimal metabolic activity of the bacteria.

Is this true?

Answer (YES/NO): NO